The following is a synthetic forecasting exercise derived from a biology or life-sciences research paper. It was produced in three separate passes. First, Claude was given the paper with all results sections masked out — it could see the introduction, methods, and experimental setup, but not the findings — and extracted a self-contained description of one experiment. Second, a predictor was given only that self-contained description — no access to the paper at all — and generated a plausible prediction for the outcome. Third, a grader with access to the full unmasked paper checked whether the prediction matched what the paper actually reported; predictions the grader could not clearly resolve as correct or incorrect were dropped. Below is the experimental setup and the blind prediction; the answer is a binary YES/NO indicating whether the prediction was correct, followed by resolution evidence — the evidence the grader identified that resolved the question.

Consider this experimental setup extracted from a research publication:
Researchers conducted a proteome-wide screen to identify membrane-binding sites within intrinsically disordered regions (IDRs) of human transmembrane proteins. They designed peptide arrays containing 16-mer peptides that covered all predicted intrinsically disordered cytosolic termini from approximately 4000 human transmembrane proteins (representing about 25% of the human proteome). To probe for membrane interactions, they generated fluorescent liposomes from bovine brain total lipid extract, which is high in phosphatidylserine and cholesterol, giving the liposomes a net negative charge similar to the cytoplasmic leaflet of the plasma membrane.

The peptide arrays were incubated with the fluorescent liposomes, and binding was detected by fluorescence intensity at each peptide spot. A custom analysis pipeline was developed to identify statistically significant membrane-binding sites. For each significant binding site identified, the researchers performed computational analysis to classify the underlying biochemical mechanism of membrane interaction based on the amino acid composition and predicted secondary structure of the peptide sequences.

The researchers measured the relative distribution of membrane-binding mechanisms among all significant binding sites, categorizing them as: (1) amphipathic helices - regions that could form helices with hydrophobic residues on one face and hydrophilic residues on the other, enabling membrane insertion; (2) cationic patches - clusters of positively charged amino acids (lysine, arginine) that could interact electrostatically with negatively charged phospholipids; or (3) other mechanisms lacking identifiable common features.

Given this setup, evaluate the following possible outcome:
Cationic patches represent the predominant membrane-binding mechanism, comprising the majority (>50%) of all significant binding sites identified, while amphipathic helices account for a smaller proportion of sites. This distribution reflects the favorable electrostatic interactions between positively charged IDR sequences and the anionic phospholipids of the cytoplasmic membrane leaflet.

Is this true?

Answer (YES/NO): NO